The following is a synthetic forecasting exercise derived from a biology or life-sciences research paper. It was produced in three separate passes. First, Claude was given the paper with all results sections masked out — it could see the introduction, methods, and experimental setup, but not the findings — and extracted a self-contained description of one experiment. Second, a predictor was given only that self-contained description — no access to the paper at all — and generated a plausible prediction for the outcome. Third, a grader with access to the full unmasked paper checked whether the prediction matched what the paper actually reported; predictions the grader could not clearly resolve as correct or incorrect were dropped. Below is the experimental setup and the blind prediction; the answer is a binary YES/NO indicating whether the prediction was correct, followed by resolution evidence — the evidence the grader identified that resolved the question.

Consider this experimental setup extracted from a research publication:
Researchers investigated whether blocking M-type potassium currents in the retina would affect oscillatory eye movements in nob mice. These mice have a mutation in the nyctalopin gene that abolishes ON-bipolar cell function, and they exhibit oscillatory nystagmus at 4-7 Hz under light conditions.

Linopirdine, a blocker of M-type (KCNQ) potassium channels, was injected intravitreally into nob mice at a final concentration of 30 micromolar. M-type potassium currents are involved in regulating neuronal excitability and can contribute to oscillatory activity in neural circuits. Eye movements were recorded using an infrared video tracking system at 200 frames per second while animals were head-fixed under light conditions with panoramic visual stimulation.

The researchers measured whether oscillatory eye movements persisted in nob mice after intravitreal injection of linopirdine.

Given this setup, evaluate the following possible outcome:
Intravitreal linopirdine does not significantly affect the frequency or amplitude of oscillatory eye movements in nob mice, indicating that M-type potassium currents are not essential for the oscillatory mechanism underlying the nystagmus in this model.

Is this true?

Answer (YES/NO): NO